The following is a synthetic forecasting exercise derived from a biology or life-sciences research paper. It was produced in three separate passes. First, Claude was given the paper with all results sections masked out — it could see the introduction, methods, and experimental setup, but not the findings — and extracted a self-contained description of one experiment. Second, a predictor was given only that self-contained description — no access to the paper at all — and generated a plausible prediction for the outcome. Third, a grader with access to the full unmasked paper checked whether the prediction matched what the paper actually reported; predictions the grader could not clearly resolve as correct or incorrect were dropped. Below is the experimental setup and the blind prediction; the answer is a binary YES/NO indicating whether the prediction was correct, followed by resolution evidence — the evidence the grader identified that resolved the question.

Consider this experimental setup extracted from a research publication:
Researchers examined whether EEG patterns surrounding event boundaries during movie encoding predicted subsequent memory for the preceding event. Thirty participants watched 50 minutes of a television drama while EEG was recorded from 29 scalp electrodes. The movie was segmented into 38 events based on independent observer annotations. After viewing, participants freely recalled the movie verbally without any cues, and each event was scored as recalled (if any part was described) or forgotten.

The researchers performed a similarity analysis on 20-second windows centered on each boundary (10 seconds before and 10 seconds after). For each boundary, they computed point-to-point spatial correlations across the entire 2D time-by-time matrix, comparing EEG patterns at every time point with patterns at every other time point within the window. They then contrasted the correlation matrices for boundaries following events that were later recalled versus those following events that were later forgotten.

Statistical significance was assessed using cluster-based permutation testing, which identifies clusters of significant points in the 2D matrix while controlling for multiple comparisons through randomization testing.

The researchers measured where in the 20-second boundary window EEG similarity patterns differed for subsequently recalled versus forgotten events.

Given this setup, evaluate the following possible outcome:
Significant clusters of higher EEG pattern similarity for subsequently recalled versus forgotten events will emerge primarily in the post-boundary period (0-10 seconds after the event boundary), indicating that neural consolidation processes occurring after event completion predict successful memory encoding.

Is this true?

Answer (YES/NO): NO